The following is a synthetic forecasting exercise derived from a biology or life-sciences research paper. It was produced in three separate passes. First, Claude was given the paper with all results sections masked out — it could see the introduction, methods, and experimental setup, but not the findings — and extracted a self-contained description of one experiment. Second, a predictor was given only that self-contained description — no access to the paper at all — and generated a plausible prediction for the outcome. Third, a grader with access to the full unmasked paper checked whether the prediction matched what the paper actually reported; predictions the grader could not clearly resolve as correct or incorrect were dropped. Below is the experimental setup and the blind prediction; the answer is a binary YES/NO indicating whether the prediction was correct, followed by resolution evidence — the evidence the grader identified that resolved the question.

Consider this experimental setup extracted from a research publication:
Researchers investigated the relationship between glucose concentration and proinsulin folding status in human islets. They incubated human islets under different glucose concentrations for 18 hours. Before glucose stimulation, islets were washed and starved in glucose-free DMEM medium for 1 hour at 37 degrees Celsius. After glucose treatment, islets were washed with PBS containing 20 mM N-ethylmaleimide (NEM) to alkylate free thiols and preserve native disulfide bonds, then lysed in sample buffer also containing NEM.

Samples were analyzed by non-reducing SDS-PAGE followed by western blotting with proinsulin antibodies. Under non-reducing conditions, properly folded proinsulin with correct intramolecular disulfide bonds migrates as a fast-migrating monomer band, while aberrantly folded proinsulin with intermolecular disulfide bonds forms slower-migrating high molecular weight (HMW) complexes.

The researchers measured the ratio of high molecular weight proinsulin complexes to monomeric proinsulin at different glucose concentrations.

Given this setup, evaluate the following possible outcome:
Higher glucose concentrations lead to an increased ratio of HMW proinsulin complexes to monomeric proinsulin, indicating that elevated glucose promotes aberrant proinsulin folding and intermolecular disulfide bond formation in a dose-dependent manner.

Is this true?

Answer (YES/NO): YES